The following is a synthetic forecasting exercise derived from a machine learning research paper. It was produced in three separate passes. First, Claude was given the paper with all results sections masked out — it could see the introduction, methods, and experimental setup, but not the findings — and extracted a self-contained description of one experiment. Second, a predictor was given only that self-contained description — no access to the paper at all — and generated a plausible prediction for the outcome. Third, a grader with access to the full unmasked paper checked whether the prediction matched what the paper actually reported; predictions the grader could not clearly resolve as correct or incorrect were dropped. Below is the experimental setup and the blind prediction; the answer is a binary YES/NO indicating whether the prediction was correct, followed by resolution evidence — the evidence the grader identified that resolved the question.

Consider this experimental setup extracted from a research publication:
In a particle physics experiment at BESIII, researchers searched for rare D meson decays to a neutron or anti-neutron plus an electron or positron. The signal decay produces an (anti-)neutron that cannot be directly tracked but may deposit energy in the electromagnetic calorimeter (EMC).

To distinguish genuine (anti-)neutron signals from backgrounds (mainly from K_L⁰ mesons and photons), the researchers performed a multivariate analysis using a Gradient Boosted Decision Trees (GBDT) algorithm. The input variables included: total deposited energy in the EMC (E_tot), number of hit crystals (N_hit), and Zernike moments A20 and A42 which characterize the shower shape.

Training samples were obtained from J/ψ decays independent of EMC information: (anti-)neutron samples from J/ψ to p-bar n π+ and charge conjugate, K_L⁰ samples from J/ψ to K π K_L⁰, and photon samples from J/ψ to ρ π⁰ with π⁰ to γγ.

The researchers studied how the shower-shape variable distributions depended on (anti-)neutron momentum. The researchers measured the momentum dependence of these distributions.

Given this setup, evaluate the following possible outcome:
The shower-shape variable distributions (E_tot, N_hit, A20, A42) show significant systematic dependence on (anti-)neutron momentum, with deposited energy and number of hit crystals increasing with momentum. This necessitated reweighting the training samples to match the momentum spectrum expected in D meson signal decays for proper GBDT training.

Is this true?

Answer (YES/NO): NO